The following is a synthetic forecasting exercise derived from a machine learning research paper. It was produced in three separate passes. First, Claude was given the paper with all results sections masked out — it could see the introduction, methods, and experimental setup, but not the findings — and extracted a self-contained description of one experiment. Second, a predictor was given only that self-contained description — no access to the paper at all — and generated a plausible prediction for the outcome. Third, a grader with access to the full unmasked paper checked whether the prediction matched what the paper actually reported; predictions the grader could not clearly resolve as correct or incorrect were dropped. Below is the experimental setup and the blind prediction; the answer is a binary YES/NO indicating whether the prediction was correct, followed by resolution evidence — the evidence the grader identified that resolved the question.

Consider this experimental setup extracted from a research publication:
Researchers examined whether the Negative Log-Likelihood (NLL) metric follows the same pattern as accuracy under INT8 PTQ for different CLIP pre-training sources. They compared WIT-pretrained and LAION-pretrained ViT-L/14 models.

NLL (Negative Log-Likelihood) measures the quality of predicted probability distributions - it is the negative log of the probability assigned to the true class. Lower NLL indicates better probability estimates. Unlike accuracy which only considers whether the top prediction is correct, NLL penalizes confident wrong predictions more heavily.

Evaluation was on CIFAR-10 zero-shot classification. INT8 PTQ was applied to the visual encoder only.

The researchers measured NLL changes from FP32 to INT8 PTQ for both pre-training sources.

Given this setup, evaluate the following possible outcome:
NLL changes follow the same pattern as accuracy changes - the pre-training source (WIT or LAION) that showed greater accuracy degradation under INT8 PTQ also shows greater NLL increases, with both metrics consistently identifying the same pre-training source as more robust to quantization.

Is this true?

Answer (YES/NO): YES